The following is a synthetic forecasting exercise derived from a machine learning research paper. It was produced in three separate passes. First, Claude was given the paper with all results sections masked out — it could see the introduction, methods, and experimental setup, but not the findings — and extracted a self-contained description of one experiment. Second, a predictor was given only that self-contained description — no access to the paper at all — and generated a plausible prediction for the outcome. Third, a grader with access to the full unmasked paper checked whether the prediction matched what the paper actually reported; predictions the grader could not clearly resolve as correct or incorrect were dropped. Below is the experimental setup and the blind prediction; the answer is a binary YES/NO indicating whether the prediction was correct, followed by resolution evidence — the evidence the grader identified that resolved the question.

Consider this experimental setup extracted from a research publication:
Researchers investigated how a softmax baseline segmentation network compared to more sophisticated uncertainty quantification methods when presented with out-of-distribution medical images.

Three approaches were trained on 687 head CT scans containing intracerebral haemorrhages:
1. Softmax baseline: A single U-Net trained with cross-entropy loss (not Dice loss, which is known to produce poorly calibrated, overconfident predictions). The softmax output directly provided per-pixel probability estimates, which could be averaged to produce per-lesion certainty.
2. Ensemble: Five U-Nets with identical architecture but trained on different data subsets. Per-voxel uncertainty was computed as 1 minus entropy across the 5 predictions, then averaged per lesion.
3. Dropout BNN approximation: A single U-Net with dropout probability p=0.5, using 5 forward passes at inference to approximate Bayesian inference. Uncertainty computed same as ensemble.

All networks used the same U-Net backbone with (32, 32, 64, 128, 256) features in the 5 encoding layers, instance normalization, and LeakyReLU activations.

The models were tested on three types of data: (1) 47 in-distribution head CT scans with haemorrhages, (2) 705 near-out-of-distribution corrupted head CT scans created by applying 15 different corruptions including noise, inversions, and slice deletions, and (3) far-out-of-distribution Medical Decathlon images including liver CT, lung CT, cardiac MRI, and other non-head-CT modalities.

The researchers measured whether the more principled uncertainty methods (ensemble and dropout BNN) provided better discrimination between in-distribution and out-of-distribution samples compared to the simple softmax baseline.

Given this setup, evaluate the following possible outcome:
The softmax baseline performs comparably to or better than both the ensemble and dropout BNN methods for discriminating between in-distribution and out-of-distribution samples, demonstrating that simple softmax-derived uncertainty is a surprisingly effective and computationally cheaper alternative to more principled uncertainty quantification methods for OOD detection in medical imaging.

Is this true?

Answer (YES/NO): NO